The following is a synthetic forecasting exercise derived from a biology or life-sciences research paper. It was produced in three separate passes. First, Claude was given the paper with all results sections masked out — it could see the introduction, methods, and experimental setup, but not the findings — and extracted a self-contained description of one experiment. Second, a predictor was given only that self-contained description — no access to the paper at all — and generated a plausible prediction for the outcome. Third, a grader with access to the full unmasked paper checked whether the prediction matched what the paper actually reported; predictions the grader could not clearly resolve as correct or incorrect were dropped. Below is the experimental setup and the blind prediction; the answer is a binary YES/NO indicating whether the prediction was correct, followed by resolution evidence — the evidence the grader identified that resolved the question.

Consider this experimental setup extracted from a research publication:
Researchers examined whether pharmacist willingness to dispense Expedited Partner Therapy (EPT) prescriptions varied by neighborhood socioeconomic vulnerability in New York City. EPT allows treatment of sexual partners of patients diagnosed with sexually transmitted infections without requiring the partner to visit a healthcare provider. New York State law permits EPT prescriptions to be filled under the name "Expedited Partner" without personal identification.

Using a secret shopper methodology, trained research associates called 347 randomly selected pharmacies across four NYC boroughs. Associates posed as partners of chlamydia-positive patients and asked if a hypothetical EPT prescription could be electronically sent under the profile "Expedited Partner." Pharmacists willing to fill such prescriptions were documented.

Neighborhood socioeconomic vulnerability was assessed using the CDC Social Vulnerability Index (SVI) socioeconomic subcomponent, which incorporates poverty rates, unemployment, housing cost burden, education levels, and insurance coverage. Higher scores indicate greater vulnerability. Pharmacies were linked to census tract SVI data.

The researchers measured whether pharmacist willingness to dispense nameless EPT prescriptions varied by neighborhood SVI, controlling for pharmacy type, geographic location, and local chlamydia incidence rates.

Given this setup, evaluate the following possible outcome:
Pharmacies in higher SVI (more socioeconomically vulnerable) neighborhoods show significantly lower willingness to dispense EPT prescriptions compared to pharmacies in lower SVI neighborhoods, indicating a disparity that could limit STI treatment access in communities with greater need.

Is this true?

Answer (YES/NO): NO